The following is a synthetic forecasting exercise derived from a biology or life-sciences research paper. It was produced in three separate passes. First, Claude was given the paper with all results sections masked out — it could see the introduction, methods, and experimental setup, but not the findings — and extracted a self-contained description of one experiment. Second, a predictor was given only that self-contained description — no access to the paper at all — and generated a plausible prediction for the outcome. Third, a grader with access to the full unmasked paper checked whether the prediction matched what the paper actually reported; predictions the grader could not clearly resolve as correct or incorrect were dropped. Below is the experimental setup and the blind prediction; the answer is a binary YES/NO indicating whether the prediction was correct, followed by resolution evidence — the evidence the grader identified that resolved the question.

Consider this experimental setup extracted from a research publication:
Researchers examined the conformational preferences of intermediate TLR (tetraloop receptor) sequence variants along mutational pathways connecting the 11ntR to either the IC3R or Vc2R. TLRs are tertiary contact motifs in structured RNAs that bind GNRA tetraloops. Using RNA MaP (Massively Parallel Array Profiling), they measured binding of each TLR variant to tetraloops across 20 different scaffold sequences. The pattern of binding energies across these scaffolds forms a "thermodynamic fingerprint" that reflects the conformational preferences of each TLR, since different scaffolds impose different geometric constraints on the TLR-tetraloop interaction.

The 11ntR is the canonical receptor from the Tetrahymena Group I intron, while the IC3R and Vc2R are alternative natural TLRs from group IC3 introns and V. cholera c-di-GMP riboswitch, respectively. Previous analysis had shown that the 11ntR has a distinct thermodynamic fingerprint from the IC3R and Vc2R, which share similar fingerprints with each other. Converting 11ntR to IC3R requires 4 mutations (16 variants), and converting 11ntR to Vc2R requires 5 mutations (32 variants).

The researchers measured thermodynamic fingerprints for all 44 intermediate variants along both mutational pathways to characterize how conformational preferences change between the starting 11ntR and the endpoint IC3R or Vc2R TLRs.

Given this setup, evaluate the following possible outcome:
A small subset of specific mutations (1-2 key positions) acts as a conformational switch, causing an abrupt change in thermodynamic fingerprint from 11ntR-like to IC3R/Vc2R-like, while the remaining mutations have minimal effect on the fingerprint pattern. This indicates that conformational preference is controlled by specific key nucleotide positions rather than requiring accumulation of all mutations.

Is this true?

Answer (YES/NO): NO